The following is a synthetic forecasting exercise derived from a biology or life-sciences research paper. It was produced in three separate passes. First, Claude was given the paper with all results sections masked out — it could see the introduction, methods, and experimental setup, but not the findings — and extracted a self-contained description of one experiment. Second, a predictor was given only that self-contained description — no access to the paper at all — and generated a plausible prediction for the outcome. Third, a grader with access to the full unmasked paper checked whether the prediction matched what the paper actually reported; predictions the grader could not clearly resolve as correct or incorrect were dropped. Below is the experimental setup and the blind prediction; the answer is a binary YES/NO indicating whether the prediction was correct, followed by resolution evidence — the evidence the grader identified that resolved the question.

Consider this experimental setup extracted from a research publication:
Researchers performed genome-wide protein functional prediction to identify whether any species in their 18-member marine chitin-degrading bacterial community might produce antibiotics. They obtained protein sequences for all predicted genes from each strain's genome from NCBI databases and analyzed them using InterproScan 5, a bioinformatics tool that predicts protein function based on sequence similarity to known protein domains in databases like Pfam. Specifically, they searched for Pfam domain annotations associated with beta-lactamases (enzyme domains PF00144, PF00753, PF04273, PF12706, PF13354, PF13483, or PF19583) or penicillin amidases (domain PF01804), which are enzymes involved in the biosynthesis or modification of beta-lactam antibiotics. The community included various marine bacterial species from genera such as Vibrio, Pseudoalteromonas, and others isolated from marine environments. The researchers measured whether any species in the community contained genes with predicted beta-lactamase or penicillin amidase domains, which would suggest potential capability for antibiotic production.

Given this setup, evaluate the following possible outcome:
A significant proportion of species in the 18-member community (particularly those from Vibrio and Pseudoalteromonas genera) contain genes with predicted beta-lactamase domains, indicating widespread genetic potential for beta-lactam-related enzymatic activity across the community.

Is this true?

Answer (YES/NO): YES